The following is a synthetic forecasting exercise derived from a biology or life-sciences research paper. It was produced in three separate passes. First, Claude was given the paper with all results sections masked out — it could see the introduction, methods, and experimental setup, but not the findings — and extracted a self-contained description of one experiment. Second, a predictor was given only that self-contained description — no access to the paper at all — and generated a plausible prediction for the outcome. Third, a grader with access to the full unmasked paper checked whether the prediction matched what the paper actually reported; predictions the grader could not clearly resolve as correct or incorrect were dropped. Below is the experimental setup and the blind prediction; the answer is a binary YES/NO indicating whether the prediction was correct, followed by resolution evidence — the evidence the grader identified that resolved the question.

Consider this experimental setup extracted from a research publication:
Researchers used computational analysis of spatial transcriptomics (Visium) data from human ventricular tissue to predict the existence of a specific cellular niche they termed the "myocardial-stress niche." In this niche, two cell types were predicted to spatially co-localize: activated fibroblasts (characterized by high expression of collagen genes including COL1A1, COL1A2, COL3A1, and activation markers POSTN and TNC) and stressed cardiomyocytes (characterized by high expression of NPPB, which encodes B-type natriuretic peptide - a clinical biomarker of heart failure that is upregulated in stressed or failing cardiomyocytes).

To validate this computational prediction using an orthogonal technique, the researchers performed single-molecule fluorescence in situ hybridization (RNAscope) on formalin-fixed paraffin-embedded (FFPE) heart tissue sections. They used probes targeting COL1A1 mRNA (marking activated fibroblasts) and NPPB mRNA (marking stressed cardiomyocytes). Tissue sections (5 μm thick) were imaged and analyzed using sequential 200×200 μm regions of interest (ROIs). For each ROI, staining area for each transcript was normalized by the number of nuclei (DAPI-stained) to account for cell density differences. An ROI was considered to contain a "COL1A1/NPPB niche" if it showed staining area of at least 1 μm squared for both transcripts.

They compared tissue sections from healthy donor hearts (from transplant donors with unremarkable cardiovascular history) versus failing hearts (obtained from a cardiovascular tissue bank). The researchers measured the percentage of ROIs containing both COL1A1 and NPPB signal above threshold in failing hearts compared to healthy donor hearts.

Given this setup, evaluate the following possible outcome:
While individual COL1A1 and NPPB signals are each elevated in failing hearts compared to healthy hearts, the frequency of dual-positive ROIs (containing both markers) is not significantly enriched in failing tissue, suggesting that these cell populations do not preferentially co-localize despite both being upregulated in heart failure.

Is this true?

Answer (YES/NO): NO